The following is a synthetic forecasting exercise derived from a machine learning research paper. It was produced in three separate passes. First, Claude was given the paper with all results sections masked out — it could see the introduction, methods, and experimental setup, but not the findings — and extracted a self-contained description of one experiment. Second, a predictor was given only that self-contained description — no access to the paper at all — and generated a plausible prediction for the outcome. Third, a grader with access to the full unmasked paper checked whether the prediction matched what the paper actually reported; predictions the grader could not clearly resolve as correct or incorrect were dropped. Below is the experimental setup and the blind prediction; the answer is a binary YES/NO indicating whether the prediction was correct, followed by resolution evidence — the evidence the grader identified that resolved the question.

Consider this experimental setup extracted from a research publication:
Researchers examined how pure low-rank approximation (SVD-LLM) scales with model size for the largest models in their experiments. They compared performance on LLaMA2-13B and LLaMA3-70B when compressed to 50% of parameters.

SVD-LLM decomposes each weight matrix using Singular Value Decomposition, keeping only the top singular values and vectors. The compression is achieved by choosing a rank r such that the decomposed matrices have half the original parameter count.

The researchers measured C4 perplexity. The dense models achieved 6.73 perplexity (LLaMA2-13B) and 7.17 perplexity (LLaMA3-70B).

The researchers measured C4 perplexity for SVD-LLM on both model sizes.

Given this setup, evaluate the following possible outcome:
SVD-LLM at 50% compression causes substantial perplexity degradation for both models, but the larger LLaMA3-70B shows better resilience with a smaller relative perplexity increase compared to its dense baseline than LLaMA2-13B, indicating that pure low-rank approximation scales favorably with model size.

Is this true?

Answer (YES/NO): NO